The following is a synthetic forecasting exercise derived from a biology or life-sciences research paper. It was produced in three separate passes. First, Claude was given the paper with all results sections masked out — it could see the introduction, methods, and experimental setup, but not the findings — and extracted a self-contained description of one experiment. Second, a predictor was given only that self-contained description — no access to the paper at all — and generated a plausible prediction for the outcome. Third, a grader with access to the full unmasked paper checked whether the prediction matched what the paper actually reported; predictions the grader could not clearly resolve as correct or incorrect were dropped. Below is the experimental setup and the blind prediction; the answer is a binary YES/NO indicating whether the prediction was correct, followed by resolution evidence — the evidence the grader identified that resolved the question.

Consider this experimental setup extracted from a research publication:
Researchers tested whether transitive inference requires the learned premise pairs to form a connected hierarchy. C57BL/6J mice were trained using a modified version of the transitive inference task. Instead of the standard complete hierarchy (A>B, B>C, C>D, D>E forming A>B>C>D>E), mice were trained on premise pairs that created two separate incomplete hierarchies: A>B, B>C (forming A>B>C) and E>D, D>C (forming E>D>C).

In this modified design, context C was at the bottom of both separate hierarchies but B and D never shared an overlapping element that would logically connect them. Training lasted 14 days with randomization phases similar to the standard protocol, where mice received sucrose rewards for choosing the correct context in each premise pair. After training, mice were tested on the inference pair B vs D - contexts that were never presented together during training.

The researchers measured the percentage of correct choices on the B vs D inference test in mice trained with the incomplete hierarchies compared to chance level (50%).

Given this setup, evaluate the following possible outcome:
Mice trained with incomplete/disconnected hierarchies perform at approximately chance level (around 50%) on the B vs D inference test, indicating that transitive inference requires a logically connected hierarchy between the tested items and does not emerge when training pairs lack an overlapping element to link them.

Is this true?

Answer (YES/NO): YES